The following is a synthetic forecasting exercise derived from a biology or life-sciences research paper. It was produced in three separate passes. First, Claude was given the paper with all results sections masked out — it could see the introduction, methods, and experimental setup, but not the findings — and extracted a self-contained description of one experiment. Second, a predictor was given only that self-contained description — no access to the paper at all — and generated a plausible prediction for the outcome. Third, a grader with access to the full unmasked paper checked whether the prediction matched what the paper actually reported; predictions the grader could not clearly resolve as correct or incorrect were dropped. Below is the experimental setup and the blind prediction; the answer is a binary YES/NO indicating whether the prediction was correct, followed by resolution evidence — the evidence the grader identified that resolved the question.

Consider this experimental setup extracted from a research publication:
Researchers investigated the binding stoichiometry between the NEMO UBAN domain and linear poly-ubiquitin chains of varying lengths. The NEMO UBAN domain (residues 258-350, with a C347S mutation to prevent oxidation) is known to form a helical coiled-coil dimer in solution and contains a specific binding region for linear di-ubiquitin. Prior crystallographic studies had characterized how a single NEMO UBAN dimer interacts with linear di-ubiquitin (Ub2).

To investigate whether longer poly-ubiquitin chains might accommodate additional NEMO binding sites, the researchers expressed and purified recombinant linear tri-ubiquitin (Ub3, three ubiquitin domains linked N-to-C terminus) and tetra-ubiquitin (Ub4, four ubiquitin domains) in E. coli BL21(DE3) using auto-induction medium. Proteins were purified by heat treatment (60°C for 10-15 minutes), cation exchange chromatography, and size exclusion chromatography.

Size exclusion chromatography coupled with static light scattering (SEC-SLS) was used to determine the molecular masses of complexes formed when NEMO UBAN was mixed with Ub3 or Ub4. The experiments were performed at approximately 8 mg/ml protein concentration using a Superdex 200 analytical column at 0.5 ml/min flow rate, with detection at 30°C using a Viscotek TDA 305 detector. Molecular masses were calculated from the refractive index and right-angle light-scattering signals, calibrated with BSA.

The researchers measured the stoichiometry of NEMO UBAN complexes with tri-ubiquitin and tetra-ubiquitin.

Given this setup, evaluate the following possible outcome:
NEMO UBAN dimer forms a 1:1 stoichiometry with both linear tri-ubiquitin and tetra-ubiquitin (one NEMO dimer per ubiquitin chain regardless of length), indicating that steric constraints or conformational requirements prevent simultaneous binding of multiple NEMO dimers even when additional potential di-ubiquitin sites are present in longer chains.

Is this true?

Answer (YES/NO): YES